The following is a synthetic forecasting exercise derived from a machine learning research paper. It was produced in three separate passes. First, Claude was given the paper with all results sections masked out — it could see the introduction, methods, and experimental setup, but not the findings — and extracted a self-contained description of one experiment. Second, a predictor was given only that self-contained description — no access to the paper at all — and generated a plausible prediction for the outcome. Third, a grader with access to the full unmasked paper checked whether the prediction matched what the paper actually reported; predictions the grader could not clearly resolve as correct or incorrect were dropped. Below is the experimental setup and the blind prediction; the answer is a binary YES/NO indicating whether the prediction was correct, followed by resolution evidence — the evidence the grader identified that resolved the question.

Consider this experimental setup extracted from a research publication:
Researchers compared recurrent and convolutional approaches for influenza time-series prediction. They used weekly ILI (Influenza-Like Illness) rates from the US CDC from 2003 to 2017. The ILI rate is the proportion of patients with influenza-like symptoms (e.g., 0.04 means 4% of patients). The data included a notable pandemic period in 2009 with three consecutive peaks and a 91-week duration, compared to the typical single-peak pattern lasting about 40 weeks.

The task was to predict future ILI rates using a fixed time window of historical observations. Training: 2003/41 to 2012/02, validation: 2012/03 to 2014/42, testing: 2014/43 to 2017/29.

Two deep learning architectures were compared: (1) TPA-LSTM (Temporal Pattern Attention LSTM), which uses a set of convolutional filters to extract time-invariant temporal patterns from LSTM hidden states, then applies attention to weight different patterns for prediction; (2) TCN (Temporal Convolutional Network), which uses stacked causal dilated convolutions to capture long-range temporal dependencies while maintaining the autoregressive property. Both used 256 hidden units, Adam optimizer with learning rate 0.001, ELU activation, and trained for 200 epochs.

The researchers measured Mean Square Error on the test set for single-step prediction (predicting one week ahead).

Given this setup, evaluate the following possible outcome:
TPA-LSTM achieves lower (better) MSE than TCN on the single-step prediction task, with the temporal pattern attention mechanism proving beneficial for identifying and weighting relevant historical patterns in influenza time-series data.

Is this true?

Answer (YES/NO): YES